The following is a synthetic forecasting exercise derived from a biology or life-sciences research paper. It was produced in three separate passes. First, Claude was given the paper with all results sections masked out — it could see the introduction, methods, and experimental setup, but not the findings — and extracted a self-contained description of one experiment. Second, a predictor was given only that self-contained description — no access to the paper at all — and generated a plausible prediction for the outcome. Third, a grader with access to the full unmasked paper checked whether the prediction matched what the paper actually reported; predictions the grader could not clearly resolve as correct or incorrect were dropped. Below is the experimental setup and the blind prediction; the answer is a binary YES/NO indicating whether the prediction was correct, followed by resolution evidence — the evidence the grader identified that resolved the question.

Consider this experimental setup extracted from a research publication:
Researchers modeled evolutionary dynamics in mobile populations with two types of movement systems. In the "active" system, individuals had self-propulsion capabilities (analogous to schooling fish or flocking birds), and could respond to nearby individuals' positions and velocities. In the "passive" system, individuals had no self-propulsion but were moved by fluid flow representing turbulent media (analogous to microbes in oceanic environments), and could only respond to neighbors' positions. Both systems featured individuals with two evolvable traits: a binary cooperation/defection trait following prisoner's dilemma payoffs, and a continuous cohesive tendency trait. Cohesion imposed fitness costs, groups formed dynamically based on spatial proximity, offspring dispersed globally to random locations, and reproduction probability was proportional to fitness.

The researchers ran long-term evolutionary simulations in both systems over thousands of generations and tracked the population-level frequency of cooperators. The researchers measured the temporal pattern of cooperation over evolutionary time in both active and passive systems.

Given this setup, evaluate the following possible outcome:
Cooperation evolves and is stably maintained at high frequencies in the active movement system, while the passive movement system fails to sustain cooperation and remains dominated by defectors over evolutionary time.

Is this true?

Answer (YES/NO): NO